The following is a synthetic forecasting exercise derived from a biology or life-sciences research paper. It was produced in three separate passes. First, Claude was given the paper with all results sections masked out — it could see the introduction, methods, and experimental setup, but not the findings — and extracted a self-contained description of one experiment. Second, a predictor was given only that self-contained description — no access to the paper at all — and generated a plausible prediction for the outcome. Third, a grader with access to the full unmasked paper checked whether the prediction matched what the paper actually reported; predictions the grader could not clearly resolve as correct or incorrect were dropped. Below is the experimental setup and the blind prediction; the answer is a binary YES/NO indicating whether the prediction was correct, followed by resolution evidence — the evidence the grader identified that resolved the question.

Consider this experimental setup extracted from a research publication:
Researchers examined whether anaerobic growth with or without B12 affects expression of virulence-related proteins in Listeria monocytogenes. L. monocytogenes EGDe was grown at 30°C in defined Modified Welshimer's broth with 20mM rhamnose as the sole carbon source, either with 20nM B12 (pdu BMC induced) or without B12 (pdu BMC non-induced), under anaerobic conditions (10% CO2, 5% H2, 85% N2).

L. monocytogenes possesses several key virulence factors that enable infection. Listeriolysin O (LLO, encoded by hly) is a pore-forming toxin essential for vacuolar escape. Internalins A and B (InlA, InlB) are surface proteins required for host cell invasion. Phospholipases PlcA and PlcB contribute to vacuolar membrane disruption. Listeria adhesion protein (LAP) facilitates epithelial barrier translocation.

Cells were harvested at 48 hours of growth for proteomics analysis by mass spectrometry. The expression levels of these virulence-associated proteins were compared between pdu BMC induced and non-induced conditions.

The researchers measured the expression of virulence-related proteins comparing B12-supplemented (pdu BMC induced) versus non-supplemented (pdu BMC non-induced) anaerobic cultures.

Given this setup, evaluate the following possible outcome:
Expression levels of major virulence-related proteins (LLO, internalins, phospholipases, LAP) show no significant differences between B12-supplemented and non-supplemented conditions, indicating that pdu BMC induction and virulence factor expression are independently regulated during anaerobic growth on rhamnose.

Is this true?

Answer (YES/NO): NO